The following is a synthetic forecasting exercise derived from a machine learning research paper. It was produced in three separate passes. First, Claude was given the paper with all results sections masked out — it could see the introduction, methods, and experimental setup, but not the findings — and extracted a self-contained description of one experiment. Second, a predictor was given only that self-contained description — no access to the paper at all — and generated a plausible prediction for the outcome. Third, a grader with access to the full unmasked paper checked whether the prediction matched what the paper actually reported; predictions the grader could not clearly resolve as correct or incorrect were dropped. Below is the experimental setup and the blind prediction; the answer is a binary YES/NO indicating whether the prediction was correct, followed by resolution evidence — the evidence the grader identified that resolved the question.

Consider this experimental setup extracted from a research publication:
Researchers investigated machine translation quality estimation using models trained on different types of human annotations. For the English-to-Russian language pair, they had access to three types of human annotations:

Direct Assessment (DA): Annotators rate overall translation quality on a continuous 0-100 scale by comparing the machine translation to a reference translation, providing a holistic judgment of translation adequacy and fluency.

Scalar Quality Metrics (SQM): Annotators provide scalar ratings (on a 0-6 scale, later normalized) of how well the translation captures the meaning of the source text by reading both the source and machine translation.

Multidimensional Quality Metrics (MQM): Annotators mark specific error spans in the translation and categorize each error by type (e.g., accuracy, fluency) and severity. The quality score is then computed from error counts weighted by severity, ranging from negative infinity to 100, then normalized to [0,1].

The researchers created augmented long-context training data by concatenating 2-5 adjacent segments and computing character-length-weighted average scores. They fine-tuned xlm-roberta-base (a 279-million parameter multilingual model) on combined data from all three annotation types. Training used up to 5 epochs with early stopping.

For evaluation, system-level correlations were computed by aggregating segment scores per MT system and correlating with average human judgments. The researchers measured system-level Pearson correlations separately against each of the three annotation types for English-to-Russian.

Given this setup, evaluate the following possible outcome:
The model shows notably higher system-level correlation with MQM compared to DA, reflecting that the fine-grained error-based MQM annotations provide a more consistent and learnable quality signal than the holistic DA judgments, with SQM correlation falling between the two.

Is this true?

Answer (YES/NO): NO